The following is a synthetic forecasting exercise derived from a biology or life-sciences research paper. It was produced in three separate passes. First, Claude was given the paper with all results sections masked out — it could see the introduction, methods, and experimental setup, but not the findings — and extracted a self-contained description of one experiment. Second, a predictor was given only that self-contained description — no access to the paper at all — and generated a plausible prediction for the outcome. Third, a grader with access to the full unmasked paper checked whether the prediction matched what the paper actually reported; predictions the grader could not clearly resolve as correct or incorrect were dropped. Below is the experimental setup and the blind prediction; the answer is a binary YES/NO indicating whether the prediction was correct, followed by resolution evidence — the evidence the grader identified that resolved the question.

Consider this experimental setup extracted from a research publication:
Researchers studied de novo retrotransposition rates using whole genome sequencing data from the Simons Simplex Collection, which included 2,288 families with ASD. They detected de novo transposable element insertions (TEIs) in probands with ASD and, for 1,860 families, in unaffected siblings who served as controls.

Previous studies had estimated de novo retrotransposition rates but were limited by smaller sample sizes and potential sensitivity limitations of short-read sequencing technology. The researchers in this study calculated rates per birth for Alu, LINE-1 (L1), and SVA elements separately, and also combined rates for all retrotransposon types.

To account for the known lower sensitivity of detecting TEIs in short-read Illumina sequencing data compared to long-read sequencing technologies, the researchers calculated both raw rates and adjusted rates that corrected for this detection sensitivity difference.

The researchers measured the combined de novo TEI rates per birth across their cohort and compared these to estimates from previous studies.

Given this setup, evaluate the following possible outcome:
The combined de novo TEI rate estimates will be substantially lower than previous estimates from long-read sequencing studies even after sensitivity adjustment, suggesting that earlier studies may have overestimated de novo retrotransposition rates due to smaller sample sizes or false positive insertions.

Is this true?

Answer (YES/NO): NO